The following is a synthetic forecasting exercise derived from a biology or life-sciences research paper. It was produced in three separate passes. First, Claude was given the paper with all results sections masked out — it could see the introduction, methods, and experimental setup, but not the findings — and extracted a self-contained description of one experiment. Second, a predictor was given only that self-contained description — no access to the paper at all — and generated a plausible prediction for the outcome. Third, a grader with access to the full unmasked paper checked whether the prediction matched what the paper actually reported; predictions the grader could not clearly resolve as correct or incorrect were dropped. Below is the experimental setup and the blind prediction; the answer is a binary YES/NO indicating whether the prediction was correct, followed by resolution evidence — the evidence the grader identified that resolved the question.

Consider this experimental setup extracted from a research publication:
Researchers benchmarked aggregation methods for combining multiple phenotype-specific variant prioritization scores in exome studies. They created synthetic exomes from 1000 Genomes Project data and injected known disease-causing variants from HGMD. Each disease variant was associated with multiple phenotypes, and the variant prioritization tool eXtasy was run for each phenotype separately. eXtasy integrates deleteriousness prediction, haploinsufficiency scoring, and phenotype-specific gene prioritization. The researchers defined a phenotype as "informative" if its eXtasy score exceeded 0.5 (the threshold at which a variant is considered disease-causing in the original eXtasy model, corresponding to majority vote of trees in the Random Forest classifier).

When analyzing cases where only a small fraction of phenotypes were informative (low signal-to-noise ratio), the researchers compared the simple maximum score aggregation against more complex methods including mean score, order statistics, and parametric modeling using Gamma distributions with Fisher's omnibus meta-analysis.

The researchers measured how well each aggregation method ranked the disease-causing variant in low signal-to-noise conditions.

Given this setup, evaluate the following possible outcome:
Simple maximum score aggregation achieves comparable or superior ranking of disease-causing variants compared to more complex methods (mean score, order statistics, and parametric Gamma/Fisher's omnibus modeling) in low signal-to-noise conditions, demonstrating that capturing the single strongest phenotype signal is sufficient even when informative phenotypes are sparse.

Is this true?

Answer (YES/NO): YES